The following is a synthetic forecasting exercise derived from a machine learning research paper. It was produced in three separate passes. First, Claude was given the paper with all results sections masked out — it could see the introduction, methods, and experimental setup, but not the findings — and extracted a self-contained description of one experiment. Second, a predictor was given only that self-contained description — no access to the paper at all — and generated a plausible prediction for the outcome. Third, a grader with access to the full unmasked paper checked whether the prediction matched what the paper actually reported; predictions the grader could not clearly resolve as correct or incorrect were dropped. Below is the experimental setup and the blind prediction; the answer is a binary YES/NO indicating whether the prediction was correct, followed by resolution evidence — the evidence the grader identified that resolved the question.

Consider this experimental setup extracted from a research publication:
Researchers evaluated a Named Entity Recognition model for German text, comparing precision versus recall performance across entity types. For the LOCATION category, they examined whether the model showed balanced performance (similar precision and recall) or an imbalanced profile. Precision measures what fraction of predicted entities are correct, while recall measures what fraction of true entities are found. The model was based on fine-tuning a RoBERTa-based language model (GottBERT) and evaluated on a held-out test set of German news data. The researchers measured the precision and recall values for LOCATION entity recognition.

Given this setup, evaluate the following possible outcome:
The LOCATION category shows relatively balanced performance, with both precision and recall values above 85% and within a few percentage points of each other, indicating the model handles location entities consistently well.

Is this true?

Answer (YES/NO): YES